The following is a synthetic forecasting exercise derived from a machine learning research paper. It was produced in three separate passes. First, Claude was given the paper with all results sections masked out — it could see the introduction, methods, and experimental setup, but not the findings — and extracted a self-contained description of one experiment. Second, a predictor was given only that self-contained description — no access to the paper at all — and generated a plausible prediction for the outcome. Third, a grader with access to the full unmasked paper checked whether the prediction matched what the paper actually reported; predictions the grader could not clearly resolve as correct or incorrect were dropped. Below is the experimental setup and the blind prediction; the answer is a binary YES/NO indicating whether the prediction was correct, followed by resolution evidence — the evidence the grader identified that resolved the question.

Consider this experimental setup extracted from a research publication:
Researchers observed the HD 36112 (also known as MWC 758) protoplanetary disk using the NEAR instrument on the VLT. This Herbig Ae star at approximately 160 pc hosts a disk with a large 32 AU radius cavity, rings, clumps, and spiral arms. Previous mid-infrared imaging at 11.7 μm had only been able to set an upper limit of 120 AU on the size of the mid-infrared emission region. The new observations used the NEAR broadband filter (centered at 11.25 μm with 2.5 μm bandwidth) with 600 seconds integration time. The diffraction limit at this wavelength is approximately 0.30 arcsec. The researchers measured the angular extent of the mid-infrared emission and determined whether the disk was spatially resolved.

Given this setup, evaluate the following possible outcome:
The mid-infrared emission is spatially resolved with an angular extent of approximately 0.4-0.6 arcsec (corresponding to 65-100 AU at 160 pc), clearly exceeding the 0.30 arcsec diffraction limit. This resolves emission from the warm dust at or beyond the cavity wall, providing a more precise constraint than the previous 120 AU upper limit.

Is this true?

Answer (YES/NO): NO